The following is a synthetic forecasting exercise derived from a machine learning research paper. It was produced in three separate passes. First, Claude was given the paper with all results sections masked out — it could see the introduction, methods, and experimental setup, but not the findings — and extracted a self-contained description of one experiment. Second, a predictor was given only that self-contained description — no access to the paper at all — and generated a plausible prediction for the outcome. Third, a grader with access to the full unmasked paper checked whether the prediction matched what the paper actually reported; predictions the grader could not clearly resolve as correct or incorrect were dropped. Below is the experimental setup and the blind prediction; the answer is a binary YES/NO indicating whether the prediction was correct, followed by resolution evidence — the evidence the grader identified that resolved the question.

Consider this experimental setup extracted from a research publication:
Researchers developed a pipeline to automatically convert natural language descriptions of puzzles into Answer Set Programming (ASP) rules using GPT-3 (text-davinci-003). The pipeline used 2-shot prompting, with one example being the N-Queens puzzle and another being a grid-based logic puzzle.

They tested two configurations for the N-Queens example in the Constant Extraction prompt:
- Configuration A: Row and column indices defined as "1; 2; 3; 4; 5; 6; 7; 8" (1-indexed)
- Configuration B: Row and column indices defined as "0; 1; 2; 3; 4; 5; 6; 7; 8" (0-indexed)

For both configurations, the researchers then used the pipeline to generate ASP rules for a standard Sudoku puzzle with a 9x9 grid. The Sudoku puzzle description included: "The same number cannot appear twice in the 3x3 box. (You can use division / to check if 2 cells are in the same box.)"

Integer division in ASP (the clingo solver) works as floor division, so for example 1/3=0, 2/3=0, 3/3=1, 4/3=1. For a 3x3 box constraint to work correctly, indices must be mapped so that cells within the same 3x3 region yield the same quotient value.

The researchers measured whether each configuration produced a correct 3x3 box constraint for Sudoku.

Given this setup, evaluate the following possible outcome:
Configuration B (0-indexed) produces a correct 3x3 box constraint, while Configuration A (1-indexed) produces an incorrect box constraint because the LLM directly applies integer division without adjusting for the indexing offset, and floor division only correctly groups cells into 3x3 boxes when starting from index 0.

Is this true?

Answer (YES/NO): YES